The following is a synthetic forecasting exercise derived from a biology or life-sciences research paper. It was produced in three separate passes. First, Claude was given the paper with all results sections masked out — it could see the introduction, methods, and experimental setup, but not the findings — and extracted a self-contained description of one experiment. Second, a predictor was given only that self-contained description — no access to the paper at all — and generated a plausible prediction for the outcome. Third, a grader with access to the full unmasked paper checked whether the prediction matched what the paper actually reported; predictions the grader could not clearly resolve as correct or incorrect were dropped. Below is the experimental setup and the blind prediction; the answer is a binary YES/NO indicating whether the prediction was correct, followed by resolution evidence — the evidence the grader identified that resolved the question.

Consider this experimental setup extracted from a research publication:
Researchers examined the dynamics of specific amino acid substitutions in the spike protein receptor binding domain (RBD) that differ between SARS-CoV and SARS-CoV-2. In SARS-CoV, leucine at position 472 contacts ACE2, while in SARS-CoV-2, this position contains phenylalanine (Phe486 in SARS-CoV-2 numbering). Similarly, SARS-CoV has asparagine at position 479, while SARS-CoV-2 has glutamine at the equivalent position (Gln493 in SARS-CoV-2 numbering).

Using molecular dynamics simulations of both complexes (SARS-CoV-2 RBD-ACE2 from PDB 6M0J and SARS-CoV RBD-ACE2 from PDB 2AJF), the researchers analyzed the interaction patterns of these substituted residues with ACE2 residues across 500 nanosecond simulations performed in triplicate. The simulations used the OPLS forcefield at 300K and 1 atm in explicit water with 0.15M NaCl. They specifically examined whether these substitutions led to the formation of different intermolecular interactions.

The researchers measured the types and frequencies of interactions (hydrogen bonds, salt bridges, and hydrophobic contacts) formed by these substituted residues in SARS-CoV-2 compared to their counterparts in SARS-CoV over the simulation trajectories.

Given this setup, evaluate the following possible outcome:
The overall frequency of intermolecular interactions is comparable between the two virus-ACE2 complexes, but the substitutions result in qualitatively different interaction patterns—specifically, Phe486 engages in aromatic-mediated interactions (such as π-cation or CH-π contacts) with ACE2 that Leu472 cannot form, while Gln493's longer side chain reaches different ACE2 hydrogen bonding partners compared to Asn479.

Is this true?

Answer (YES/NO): NO